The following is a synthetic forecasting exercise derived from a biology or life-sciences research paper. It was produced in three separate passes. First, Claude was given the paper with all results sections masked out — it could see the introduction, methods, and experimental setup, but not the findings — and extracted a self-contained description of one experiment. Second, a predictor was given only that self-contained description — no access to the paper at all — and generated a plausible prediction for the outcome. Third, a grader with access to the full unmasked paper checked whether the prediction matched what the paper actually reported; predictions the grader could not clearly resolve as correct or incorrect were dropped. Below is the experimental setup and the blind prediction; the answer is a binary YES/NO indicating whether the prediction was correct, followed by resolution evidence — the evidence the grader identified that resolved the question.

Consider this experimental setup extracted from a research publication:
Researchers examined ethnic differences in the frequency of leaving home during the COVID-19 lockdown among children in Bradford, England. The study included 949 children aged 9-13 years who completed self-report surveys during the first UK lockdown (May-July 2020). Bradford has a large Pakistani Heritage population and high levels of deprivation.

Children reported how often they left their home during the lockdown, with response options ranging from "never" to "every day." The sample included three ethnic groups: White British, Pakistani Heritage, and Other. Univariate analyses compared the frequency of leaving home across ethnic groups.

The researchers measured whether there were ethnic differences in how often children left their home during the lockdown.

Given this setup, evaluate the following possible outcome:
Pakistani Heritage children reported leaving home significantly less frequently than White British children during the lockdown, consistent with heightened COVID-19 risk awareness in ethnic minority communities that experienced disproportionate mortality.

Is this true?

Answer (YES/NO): YES